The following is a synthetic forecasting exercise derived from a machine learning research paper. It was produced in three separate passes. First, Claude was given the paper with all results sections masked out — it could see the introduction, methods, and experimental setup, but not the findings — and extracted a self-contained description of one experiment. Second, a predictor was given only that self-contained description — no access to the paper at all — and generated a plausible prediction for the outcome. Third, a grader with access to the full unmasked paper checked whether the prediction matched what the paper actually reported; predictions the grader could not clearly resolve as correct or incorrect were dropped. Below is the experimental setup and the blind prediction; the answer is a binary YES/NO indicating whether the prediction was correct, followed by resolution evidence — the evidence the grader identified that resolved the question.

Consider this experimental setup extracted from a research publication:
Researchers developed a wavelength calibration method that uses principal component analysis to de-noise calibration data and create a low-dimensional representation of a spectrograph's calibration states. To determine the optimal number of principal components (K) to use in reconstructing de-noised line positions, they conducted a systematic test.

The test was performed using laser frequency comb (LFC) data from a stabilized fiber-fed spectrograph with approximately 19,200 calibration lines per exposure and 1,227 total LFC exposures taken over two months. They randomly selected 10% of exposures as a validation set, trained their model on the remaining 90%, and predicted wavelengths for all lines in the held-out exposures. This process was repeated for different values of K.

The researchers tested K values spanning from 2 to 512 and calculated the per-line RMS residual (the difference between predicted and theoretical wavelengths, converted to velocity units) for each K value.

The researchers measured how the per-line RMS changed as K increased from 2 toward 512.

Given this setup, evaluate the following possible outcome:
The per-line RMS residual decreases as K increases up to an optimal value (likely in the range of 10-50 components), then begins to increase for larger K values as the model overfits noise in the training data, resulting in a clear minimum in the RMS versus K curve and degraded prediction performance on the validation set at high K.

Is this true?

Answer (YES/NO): NO